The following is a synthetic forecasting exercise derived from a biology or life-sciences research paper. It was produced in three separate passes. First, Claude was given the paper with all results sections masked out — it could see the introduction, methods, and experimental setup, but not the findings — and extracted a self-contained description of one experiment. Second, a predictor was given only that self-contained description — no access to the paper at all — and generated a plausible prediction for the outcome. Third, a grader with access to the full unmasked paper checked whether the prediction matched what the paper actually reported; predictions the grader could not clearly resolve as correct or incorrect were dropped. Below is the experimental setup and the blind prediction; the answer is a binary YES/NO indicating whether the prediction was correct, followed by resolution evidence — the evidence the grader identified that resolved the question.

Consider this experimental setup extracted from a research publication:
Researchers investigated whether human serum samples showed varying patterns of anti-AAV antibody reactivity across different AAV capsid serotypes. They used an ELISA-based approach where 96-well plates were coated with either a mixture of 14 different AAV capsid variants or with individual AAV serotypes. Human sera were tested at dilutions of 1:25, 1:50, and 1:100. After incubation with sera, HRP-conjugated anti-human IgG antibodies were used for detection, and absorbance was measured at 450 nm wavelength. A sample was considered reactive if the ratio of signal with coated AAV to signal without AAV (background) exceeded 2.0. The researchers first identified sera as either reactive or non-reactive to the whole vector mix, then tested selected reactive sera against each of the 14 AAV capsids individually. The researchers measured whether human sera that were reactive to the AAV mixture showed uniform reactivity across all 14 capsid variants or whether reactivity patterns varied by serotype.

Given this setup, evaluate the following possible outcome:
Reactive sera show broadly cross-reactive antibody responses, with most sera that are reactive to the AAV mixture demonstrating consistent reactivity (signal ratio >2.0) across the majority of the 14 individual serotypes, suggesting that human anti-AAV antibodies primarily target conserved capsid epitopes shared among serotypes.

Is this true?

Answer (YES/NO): NO